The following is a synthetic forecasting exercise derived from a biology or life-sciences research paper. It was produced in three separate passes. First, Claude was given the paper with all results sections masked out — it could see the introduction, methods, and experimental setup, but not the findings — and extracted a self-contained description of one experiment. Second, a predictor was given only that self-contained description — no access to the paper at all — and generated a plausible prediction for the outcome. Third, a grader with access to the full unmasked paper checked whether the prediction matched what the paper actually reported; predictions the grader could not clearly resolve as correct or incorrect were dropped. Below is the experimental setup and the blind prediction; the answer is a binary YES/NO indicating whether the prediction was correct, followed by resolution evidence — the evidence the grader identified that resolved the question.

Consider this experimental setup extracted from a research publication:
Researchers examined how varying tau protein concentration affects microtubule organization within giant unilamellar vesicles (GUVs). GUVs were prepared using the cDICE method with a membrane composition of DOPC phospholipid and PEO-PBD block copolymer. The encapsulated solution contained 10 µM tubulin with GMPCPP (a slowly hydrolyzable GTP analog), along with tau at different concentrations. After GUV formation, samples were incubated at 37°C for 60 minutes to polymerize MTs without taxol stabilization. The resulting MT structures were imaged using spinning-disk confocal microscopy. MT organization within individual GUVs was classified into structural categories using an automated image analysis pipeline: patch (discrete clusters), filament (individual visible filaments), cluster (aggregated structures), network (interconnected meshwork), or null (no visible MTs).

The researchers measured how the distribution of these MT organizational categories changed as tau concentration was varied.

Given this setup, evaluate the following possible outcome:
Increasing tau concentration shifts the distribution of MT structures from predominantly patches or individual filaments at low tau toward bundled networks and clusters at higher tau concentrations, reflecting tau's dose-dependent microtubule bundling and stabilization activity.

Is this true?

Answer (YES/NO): NO